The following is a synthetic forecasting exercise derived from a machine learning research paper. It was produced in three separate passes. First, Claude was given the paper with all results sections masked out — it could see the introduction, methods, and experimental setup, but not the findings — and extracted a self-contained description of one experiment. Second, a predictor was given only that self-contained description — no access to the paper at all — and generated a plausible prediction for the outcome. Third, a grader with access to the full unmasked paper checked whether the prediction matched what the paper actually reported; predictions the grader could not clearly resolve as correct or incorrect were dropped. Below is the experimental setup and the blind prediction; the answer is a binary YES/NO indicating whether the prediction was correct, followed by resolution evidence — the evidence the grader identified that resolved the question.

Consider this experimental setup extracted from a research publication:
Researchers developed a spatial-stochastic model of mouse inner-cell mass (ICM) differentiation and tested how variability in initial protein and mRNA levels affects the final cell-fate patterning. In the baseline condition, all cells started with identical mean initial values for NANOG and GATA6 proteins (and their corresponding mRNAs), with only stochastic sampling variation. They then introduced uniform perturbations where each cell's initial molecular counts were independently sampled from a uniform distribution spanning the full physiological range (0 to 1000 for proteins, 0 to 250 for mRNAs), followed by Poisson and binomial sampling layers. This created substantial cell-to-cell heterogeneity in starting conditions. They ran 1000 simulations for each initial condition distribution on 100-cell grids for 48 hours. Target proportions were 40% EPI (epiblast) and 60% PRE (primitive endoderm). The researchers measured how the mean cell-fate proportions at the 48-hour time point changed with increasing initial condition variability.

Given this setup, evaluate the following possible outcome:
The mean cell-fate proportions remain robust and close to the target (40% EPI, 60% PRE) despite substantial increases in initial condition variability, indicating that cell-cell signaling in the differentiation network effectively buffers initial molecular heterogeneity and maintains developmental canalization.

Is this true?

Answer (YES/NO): YES